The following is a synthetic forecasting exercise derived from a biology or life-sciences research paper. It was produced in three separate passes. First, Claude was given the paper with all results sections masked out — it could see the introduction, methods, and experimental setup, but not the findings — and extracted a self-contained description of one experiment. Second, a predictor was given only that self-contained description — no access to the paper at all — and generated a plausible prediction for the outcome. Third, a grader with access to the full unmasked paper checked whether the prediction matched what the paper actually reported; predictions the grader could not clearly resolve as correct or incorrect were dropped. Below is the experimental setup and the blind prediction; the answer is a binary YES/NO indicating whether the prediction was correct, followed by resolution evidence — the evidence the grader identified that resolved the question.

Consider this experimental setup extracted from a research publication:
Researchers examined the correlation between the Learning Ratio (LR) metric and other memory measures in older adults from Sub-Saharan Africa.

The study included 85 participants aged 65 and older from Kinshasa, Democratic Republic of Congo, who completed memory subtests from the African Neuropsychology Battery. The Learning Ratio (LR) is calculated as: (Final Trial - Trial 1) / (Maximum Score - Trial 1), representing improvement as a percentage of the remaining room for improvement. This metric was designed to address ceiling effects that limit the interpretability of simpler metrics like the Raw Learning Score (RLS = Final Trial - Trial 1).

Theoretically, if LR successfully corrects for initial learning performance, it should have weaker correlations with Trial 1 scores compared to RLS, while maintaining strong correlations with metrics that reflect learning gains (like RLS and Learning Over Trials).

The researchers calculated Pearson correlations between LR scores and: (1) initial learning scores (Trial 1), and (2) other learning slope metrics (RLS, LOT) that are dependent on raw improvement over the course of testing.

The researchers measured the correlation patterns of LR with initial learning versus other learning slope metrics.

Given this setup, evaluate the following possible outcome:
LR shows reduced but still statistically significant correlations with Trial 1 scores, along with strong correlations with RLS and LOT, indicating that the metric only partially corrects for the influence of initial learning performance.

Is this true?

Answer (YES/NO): NO